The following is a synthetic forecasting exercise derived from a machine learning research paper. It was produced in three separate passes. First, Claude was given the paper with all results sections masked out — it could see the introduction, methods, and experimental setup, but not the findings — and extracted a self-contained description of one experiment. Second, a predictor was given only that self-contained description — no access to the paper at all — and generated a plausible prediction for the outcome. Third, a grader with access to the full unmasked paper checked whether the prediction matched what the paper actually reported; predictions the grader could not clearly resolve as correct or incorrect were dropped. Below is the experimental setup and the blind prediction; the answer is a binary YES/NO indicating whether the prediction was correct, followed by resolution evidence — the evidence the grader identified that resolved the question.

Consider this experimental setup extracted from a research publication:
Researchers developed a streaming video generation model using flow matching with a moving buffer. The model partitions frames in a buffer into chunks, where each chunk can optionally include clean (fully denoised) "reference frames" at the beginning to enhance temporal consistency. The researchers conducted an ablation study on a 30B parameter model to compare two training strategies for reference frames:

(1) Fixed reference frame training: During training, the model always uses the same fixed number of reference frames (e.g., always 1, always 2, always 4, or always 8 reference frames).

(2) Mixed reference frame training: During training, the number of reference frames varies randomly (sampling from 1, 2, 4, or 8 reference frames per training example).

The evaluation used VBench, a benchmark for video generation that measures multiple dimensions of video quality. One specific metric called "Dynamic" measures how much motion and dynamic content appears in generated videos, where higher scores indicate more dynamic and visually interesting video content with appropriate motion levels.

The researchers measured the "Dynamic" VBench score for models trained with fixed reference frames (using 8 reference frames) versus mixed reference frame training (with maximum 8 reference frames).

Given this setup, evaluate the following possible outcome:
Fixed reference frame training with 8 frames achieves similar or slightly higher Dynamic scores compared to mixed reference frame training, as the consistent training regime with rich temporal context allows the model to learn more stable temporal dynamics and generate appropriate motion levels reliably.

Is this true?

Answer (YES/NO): NO